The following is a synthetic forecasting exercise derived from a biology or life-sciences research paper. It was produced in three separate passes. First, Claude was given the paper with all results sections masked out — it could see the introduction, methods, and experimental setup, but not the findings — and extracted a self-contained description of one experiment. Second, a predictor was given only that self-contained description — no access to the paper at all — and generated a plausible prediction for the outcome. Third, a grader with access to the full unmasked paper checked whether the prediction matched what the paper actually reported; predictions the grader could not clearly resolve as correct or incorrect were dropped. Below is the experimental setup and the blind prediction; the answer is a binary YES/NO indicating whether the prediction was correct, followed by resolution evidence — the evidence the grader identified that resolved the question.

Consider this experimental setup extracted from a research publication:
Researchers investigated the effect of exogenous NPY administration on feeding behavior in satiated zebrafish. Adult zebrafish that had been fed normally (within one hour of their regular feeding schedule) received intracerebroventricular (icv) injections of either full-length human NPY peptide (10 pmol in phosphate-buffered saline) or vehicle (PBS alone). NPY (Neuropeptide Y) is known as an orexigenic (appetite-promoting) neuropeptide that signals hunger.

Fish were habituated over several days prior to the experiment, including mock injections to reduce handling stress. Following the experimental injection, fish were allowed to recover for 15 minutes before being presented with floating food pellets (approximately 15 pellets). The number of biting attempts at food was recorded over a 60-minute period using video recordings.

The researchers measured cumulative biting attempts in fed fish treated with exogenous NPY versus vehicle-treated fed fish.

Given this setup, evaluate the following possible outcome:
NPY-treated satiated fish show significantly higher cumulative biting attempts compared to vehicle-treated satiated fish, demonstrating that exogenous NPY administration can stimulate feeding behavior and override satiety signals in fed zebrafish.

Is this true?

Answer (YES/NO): YES